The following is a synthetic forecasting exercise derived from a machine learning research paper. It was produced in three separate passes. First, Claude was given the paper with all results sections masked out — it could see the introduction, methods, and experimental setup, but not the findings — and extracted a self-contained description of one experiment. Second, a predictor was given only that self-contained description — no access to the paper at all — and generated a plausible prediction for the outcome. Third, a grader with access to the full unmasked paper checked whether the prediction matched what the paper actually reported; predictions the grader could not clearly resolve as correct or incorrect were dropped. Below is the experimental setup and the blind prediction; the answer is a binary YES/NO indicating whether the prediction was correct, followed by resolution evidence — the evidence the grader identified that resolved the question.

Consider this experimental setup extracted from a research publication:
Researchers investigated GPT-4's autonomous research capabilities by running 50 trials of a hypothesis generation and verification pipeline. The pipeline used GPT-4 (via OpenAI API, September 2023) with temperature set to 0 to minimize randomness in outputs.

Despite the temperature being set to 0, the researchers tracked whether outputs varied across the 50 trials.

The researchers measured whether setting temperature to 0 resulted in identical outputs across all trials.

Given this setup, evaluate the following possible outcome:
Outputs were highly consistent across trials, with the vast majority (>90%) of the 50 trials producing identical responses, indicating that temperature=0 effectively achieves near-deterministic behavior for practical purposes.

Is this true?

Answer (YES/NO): NO